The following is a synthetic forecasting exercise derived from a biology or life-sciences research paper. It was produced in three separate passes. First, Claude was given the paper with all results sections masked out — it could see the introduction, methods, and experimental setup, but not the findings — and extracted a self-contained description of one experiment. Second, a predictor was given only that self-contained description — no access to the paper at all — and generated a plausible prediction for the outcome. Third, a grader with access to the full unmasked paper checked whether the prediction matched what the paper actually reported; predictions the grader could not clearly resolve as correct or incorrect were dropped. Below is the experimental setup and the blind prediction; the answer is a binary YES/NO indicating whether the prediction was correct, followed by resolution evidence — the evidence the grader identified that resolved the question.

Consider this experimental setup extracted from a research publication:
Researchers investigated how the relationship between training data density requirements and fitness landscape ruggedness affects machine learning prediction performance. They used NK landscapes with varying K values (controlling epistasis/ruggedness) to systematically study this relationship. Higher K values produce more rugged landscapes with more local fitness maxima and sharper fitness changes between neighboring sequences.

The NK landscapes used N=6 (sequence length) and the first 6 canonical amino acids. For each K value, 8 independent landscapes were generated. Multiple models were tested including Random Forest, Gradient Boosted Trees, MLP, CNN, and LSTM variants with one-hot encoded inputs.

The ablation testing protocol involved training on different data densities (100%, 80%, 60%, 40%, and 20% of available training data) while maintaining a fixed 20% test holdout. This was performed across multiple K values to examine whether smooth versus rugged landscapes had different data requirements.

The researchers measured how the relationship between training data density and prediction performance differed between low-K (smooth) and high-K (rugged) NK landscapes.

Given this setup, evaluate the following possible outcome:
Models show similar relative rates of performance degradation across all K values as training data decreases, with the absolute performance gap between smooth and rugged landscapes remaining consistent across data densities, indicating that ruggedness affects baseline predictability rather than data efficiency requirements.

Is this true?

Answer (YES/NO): NO